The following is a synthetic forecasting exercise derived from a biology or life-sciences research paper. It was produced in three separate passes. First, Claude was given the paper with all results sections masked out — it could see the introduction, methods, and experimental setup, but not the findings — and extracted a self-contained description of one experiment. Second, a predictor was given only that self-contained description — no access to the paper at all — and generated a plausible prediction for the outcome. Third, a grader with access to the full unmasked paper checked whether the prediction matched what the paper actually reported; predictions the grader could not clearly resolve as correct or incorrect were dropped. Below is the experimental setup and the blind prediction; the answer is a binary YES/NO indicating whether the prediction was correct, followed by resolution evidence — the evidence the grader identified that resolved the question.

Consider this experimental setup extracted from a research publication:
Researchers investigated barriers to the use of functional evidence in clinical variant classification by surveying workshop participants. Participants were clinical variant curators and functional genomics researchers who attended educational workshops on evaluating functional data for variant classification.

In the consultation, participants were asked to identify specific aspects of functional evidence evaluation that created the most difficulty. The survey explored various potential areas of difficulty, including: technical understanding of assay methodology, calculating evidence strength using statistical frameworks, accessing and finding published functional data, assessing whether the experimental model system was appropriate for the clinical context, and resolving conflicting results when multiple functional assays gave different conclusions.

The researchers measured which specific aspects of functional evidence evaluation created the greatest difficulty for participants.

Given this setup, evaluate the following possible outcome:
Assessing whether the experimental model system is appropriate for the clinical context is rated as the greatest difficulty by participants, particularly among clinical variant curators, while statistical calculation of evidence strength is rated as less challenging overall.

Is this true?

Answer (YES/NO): NO